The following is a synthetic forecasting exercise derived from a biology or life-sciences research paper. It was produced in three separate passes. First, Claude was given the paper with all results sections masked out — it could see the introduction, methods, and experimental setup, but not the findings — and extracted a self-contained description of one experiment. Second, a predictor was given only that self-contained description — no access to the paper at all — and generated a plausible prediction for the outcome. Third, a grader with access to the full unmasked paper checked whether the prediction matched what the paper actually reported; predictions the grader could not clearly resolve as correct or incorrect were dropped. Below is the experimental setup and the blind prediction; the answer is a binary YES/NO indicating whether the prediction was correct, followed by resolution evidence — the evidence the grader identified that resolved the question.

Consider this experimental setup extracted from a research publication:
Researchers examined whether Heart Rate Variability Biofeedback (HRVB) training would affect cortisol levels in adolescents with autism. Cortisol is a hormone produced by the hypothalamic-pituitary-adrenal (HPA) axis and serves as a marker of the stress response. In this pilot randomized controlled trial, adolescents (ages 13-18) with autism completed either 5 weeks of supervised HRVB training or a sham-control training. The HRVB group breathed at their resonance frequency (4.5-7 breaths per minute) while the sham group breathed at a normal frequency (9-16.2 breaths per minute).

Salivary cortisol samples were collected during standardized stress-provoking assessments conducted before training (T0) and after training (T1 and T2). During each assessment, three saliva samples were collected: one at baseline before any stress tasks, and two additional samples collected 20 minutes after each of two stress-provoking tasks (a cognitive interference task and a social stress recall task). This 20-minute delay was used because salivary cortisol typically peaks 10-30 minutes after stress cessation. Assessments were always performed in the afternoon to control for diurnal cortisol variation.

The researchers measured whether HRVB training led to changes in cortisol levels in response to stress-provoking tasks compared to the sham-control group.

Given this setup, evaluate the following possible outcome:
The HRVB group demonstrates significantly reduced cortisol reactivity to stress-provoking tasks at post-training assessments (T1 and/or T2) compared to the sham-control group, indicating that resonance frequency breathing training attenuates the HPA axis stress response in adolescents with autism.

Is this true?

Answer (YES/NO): NO